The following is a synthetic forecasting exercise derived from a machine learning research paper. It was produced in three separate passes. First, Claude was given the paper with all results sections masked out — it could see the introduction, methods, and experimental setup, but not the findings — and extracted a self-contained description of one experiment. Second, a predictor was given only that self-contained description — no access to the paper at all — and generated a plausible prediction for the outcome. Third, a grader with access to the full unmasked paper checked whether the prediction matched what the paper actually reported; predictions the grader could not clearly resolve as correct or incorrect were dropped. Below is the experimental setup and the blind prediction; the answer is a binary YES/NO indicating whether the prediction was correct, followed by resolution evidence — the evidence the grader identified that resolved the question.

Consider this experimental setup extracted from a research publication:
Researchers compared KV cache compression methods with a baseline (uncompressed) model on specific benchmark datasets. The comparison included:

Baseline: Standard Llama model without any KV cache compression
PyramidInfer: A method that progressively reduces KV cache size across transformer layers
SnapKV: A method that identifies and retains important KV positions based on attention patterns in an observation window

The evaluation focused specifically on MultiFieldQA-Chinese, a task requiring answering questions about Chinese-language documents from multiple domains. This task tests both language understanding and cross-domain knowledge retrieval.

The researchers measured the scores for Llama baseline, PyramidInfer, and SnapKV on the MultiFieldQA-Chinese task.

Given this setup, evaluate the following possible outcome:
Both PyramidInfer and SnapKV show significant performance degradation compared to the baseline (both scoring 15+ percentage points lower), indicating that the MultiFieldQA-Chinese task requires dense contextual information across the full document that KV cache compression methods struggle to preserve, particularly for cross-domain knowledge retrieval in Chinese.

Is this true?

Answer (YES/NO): NO